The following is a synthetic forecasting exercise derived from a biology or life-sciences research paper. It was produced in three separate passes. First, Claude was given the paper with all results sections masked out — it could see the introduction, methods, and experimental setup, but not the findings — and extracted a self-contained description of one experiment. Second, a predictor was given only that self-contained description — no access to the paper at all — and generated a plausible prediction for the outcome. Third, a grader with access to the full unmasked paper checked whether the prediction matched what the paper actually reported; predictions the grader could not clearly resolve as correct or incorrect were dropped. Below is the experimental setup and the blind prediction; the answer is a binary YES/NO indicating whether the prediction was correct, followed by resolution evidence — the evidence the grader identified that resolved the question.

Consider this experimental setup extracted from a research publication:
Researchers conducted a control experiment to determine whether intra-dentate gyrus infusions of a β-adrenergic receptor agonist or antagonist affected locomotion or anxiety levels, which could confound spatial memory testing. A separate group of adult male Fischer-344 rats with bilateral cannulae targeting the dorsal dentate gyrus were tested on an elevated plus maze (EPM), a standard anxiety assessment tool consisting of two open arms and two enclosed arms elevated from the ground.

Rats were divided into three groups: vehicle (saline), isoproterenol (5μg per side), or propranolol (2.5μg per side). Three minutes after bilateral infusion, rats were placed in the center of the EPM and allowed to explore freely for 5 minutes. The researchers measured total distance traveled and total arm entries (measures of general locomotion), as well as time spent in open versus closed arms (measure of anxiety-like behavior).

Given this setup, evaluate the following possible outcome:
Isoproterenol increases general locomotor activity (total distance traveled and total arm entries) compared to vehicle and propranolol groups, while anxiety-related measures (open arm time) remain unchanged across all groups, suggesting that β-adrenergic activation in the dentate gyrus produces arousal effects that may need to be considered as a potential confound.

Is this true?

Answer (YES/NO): NO